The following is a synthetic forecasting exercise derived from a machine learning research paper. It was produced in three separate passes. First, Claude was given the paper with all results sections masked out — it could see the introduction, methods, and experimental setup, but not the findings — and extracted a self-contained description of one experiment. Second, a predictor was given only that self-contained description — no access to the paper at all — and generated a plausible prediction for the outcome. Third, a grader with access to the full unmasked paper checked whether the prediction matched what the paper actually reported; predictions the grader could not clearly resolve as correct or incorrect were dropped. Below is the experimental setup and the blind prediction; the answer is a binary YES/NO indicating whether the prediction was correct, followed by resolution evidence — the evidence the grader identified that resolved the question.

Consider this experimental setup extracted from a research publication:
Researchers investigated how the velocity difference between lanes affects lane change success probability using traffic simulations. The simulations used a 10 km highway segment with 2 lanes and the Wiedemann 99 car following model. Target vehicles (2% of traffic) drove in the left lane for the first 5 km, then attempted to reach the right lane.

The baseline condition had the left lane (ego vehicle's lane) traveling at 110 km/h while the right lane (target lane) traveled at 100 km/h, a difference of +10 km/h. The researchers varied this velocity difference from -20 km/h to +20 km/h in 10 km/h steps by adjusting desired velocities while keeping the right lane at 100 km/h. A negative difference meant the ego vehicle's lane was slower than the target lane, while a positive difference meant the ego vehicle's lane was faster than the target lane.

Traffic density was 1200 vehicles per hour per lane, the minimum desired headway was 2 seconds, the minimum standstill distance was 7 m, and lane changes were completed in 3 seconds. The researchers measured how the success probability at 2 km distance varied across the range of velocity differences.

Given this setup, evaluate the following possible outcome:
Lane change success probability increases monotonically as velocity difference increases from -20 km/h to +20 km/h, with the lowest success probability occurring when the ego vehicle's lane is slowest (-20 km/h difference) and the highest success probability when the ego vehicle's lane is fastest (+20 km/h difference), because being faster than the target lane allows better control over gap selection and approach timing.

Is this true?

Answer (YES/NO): NO